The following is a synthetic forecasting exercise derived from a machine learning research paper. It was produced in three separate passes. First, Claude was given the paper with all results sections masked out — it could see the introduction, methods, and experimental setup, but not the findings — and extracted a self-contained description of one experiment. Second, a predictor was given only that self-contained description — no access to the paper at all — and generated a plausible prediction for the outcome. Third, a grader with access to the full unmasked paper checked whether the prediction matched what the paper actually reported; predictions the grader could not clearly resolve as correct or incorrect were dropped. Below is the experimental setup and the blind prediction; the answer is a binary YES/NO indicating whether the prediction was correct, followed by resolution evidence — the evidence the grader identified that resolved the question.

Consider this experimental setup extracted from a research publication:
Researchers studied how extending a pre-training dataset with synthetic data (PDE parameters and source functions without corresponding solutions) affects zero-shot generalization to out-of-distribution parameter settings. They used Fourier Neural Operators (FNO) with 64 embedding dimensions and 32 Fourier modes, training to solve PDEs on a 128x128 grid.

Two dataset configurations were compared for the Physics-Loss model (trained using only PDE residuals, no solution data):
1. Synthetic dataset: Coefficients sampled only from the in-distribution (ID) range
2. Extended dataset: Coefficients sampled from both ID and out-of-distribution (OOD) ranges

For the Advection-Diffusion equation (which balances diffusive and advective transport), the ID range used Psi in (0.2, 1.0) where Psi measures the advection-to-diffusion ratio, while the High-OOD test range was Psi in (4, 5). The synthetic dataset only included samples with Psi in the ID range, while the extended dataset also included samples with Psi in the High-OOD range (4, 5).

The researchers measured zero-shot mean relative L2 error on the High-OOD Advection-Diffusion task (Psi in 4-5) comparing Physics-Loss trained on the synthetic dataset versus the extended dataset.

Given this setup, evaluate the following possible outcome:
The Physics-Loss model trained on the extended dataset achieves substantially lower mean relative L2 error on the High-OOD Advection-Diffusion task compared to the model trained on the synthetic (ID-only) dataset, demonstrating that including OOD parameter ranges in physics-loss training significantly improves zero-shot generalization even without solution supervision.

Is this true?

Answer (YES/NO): YES